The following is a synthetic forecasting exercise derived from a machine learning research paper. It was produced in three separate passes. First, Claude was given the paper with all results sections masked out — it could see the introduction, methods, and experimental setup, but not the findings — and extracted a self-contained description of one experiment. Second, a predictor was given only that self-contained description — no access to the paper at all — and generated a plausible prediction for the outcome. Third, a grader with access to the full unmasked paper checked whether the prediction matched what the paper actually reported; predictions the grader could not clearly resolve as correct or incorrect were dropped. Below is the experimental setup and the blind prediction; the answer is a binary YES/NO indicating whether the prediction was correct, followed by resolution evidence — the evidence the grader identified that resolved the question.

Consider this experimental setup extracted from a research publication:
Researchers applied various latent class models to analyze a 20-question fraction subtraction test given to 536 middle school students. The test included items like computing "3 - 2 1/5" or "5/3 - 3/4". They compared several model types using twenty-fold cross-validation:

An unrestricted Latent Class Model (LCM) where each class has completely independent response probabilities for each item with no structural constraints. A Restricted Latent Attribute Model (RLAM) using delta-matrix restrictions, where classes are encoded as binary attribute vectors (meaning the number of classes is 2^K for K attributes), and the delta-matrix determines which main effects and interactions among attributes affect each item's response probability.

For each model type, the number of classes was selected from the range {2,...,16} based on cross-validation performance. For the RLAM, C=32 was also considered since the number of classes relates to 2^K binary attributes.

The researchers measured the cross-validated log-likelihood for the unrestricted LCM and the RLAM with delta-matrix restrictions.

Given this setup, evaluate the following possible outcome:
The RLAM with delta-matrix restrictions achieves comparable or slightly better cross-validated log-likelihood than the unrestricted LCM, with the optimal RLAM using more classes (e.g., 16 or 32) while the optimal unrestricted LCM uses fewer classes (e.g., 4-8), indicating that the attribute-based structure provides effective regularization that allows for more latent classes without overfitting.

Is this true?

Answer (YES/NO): YES